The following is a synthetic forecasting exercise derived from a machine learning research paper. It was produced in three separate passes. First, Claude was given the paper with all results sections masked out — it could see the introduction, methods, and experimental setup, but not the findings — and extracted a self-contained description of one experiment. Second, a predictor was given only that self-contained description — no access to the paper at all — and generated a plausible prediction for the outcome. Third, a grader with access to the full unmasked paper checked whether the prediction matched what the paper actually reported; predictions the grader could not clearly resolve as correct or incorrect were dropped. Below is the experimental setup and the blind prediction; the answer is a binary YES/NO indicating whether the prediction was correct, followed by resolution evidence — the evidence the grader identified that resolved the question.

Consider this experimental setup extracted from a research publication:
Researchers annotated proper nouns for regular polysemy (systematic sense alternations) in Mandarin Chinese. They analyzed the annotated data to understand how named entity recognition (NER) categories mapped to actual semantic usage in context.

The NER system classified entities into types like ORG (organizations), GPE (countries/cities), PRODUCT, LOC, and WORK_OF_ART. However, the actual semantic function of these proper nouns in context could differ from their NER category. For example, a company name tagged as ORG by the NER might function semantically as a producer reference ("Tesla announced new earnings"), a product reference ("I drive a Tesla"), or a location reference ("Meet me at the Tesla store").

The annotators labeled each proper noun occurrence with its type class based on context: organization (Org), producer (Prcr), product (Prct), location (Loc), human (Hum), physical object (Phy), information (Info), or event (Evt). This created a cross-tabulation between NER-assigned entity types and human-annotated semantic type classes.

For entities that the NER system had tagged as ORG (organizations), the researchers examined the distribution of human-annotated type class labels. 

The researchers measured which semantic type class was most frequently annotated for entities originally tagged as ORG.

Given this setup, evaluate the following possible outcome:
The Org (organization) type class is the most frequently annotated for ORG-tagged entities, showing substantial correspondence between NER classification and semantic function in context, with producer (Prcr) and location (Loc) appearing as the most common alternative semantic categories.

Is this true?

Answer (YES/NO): NO